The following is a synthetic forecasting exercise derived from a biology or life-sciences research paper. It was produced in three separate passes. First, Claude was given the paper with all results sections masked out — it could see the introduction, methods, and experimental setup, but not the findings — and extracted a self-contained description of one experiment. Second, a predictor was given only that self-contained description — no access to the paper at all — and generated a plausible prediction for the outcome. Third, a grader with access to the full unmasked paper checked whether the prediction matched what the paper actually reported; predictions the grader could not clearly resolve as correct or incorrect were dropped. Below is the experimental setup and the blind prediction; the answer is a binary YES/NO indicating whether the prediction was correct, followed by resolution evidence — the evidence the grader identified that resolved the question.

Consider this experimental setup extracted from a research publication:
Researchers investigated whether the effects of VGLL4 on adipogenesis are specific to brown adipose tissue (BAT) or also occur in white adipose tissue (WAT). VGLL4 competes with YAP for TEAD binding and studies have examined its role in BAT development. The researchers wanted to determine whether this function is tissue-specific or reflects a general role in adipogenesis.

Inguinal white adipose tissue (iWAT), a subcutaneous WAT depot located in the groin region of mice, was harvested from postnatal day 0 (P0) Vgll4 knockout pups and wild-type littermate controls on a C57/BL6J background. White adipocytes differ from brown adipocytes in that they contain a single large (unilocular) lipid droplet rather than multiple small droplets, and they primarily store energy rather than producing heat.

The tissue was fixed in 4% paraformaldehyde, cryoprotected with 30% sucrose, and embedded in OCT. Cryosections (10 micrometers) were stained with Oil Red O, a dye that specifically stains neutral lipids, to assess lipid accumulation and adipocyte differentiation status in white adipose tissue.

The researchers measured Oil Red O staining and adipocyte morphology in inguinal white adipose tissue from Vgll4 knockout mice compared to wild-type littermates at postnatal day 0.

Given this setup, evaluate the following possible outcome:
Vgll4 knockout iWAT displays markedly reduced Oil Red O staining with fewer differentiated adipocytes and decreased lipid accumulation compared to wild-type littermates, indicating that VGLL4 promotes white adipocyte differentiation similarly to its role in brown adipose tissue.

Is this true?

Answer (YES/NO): YES